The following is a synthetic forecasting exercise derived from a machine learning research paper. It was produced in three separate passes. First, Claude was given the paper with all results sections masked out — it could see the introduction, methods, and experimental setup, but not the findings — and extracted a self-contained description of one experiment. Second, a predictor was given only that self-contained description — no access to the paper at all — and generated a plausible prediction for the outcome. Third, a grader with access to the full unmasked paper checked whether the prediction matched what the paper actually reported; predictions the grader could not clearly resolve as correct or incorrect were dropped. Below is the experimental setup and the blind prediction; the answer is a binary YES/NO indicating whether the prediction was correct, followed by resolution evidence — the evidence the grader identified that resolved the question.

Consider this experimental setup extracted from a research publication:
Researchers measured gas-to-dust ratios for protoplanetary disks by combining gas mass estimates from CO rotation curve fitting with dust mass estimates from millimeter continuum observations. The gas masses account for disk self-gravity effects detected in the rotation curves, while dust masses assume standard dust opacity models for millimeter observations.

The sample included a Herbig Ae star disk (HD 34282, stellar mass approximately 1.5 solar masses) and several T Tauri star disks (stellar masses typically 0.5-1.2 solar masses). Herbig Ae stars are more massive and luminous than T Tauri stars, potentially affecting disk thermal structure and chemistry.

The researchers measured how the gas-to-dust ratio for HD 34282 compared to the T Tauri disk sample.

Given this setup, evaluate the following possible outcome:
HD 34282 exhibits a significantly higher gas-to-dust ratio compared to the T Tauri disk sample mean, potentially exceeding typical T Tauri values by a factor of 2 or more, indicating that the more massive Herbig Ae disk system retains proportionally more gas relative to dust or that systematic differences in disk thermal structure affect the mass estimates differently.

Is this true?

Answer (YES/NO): NO